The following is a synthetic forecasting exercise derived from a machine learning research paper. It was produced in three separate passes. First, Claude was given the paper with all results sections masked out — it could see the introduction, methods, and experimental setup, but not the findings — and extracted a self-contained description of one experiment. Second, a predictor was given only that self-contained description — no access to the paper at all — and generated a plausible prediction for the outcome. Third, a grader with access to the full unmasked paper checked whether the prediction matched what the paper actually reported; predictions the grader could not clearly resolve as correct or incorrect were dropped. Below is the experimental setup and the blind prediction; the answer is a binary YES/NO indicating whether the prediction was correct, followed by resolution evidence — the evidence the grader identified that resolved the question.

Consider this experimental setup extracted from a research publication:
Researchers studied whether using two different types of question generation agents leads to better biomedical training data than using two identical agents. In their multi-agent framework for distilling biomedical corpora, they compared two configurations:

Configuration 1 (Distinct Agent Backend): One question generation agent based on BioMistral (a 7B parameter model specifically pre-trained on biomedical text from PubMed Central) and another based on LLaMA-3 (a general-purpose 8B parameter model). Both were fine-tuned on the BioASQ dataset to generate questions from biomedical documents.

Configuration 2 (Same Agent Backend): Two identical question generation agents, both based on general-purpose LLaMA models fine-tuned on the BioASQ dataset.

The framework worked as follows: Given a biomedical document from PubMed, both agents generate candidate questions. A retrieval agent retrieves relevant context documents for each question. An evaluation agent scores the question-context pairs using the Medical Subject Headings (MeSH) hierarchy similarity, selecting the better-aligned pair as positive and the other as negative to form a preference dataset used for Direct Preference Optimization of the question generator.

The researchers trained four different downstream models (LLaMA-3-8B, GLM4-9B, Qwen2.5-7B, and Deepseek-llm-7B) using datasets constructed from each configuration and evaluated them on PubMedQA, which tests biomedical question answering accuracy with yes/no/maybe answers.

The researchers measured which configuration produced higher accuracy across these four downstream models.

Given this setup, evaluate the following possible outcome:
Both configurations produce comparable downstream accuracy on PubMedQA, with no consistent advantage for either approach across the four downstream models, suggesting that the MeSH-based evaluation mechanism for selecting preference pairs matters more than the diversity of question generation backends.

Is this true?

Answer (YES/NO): NO